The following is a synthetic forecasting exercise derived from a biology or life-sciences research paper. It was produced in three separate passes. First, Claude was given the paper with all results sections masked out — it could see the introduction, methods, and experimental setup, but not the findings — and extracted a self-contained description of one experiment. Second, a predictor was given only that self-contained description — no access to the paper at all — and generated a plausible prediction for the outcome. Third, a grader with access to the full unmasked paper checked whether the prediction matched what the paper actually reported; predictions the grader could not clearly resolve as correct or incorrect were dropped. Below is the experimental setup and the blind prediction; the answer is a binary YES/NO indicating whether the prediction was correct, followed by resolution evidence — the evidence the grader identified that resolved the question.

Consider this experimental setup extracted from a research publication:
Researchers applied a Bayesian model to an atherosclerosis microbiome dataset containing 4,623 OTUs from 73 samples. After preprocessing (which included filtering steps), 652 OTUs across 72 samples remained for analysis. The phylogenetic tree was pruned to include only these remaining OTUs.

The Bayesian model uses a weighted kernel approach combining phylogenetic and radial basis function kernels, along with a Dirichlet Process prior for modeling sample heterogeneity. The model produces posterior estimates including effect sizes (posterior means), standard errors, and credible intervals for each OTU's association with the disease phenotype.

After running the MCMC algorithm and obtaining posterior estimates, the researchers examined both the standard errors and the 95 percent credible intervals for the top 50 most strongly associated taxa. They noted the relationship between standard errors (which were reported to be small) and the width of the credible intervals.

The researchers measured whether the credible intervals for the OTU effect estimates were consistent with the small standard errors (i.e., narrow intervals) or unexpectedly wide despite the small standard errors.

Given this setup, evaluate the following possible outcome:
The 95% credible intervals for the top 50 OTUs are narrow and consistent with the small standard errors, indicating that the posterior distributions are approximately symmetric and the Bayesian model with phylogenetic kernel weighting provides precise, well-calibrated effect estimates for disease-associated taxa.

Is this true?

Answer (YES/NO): NO